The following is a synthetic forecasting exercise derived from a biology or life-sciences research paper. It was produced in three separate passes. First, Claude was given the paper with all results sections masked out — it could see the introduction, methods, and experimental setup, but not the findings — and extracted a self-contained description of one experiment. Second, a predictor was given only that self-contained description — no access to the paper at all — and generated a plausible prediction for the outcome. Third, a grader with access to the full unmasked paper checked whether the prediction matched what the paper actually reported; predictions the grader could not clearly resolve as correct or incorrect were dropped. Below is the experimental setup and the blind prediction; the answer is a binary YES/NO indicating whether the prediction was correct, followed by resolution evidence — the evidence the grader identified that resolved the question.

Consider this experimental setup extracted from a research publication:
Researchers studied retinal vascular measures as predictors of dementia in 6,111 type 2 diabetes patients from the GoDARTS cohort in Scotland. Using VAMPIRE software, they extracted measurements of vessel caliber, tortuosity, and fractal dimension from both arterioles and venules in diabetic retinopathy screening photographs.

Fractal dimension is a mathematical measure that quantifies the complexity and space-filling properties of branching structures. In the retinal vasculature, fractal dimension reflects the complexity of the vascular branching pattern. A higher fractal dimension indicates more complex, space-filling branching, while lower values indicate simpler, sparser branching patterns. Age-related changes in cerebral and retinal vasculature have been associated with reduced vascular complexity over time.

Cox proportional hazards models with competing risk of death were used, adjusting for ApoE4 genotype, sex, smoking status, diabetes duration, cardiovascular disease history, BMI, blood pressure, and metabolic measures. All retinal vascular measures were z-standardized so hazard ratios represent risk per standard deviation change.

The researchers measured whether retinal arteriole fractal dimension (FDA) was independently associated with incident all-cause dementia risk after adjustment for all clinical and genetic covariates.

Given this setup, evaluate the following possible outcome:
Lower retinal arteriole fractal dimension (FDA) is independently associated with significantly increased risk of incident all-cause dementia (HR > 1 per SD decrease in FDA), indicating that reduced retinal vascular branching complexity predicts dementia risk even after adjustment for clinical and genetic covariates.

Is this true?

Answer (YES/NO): NO